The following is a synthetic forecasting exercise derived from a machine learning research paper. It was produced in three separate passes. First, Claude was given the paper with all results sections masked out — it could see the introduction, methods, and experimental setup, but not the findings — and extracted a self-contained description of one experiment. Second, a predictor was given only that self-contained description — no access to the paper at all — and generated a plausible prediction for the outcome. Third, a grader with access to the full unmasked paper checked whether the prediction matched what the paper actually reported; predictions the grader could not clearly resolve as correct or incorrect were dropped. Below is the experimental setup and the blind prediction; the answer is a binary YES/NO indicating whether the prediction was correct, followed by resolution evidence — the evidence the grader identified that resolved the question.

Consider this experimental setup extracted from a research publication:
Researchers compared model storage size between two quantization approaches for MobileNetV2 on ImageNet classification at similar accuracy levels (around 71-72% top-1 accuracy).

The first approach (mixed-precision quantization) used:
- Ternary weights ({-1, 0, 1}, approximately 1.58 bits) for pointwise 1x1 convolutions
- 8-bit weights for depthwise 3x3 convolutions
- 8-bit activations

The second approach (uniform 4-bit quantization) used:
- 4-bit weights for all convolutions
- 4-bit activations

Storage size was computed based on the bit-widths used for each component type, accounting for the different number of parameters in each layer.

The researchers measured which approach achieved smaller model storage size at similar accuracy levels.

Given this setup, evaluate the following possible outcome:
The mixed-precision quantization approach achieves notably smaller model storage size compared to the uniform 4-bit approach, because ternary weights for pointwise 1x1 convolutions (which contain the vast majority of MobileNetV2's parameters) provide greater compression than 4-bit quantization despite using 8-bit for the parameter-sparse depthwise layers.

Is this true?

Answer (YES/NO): NO